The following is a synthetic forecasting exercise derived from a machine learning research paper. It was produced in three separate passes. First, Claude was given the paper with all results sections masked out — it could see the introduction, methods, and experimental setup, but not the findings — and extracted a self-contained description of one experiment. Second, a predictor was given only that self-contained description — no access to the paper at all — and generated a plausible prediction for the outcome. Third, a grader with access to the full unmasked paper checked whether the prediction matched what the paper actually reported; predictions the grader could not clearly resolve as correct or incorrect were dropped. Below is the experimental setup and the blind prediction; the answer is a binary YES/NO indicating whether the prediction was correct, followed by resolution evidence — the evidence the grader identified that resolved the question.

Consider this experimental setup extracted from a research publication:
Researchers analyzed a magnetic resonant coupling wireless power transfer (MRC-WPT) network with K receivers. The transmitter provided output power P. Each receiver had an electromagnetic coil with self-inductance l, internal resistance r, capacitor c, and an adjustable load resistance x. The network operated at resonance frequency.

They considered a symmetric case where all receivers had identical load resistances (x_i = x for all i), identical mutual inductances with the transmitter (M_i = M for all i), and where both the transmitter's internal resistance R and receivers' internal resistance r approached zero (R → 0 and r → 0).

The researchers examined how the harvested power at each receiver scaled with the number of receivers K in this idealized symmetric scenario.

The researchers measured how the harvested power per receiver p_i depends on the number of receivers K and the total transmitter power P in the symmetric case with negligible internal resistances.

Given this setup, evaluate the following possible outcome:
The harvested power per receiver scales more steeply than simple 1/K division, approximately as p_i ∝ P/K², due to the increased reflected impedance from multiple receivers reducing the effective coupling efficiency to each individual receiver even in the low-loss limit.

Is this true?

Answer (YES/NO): NO